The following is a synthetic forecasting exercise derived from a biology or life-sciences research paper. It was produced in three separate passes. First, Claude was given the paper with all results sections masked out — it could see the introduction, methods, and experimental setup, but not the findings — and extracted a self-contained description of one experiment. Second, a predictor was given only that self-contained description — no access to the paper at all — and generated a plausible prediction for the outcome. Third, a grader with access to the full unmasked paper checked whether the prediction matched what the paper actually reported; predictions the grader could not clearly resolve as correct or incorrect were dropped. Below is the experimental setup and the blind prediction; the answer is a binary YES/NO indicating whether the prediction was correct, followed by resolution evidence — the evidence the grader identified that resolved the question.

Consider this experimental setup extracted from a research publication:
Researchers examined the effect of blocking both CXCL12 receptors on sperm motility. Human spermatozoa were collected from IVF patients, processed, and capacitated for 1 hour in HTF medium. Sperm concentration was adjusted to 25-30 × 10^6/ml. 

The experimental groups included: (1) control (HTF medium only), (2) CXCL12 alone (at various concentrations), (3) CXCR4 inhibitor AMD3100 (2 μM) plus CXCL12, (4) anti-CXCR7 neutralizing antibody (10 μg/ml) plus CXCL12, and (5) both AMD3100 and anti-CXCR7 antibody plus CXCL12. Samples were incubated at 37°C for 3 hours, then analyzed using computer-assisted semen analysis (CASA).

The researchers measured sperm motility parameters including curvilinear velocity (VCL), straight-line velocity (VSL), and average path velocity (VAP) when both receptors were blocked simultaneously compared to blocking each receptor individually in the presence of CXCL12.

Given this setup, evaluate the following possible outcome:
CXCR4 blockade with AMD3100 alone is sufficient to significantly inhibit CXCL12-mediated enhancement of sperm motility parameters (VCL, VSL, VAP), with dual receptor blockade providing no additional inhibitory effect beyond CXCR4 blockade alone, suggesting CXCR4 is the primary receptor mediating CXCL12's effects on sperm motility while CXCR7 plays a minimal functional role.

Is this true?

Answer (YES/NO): NO